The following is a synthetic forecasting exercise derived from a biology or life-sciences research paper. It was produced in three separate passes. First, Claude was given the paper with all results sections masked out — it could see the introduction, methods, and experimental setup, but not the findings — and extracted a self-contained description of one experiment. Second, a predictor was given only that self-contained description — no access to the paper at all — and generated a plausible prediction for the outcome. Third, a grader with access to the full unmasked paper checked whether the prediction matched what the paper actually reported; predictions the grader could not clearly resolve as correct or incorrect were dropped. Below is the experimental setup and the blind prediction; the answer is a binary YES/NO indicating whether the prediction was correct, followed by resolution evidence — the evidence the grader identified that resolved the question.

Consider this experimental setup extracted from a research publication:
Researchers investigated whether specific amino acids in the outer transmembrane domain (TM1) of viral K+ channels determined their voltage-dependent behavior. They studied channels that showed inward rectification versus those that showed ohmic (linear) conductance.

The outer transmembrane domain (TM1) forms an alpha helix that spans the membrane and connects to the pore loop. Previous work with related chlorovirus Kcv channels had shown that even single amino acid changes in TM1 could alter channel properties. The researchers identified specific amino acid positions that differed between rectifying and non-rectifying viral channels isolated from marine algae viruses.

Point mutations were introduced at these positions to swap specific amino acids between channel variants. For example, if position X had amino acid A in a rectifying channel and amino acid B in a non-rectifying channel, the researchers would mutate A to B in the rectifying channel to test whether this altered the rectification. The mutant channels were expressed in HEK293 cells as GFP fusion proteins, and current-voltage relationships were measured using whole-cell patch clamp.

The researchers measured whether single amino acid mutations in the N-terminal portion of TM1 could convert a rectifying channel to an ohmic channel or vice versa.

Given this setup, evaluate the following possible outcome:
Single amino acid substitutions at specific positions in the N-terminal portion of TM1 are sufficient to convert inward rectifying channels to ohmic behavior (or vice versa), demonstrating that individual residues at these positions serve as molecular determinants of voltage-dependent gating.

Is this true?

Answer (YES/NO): NO